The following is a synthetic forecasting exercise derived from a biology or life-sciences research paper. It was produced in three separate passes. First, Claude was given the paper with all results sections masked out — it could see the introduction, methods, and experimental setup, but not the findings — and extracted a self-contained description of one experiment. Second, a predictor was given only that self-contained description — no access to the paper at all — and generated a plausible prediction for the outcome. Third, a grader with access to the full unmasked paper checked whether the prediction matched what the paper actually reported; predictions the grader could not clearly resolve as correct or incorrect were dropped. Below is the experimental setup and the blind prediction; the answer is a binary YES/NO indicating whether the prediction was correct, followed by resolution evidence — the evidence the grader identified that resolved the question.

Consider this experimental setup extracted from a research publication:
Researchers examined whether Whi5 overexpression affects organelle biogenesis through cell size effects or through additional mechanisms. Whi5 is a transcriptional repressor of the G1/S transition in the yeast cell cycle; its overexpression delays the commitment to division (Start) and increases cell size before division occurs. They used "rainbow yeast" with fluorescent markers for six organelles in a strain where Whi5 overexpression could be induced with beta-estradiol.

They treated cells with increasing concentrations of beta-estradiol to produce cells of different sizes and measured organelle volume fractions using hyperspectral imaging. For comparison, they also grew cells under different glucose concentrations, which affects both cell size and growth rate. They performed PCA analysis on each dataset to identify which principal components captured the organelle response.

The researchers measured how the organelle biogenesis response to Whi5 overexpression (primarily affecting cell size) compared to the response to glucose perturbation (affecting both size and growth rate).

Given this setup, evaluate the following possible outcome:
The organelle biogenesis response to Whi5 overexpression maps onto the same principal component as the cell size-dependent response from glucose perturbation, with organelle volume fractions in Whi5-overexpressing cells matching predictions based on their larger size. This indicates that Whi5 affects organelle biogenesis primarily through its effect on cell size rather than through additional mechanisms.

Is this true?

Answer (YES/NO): YES